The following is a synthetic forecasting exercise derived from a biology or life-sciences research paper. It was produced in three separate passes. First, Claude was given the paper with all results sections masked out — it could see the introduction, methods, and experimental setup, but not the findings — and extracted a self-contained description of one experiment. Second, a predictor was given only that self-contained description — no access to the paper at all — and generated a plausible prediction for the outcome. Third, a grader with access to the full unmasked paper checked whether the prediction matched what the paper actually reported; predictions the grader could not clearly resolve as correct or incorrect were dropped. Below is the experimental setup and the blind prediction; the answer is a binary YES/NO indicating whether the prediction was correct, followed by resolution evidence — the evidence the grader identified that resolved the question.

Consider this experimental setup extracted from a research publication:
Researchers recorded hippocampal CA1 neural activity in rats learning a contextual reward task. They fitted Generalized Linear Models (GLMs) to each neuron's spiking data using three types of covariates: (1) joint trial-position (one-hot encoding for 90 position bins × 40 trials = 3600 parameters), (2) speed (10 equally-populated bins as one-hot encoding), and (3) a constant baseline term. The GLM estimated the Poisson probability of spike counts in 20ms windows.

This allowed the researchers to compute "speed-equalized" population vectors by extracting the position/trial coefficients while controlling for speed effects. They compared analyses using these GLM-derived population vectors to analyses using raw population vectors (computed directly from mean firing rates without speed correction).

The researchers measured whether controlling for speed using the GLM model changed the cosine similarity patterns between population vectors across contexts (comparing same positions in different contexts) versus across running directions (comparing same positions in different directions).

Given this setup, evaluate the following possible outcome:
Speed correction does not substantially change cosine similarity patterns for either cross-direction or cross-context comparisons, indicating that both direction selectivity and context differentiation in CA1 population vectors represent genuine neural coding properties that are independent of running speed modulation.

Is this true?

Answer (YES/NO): YES